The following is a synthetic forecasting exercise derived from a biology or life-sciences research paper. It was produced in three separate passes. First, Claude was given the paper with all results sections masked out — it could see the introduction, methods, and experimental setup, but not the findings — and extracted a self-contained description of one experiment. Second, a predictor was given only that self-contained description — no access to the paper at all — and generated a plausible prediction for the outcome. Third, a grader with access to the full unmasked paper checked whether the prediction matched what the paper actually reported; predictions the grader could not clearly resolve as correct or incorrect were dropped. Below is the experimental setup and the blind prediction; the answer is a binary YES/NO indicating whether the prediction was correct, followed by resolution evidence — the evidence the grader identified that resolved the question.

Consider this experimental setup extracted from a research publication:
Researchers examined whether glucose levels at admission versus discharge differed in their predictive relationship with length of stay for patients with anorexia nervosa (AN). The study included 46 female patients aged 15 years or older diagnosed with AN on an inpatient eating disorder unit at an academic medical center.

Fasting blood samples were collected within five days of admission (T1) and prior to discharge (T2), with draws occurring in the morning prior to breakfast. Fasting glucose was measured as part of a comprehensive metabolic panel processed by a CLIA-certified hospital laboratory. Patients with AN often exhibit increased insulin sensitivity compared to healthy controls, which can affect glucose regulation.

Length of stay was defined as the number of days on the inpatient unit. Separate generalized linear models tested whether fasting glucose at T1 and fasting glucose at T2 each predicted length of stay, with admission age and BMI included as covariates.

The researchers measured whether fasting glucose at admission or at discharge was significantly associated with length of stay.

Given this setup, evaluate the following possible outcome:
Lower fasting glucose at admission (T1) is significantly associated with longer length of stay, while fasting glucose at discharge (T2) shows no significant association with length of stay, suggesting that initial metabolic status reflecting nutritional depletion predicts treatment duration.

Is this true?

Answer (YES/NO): NO